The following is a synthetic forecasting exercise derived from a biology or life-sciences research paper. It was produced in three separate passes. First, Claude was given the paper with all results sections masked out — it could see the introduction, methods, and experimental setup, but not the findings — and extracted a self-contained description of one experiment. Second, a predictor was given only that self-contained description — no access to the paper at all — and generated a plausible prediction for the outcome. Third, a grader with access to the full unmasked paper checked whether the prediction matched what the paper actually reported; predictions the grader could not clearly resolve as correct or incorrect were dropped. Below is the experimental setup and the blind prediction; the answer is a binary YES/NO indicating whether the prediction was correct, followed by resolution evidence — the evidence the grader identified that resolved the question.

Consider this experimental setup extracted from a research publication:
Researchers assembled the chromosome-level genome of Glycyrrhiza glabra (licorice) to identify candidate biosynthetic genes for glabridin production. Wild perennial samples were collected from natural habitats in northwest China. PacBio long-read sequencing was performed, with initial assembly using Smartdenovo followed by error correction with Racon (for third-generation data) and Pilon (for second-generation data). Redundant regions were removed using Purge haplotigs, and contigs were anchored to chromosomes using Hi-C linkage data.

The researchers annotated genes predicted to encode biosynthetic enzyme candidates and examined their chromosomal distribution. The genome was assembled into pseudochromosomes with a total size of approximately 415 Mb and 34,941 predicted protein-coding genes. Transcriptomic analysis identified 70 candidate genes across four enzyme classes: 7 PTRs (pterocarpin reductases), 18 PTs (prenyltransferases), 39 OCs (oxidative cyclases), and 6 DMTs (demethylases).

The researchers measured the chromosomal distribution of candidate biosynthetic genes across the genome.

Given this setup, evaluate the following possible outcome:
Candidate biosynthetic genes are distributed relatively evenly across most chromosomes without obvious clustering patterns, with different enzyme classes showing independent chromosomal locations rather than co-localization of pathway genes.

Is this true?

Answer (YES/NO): NO